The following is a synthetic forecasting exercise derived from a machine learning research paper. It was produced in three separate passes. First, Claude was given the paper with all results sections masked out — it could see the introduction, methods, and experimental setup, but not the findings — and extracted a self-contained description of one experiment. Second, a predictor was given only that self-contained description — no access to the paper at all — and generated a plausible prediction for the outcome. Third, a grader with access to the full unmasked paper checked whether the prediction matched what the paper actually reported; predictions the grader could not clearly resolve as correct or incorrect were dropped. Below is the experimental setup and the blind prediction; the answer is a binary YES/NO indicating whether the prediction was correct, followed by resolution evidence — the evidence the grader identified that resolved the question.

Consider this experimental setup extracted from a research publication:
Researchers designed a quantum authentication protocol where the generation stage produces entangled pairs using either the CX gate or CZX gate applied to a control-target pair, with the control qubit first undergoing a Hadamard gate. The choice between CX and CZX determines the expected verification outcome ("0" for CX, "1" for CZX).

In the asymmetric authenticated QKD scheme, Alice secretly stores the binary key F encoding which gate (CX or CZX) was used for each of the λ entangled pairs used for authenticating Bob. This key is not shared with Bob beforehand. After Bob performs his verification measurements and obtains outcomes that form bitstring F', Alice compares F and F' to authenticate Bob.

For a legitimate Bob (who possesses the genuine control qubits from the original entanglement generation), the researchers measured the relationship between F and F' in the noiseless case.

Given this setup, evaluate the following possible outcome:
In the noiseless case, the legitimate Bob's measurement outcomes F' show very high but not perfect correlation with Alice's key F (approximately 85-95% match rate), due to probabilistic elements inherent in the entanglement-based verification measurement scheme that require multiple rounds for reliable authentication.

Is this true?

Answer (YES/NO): NO